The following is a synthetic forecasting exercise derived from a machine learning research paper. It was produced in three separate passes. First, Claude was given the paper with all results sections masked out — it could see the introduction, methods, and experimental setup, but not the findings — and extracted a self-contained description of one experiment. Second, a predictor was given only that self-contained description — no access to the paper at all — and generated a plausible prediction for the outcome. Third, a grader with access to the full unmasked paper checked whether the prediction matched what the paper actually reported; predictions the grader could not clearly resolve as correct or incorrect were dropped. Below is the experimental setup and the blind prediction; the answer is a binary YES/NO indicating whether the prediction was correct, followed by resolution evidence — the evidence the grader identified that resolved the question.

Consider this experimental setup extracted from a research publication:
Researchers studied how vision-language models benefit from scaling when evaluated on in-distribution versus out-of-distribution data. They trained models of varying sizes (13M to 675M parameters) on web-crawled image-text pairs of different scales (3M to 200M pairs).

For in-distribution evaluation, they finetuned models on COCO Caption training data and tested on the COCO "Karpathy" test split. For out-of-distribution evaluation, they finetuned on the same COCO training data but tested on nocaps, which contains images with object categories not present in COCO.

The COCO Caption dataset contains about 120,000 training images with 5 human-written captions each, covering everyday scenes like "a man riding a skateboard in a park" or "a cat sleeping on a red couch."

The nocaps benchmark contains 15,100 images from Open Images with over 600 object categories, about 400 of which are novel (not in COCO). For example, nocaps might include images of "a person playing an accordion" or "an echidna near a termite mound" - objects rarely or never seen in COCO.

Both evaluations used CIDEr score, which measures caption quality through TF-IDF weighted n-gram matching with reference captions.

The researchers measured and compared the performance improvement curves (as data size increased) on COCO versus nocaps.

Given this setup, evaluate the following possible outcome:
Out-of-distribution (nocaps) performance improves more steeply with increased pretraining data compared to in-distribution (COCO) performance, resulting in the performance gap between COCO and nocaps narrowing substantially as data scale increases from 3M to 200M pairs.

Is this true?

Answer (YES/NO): YES